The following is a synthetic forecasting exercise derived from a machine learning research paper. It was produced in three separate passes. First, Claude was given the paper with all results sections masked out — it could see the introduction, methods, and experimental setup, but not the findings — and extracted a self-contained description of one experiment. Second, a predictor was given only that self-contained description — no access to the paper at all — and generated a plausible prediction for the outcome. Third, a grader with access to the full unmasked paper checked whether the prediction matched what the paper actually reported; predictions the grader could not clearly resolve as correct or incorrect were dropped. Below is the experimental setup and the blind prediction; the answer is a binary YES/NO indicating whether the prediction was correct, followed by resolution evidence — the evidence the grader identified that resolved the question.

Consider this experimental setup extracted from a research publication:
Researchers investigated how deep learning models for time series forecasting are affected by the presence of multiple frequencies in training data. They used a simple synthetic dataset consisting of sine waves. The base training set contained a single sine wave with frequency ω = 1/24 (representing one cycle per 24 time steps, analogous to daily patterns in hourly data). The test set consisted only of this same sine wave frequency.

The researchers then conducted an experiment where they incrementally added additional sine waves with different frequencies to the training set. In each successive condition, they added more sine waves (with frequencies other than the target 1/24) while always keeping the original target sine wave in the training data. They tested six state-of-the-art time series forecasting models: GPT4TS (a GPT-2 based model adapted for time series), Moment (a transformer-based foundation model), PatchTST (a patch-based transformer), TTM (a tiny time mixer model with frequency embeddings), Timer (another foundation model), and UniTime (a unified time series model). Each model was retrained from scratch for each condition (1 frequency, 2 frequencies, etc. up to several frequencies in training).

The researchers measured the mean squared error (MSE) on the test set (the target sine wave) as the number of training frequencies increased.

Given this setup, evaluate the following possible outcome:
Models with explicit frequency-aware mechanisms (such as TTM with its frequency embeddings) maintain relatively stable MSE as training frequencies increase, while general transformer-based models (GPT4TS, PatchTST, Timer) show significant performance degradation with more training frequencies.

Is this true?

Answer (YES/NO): NO